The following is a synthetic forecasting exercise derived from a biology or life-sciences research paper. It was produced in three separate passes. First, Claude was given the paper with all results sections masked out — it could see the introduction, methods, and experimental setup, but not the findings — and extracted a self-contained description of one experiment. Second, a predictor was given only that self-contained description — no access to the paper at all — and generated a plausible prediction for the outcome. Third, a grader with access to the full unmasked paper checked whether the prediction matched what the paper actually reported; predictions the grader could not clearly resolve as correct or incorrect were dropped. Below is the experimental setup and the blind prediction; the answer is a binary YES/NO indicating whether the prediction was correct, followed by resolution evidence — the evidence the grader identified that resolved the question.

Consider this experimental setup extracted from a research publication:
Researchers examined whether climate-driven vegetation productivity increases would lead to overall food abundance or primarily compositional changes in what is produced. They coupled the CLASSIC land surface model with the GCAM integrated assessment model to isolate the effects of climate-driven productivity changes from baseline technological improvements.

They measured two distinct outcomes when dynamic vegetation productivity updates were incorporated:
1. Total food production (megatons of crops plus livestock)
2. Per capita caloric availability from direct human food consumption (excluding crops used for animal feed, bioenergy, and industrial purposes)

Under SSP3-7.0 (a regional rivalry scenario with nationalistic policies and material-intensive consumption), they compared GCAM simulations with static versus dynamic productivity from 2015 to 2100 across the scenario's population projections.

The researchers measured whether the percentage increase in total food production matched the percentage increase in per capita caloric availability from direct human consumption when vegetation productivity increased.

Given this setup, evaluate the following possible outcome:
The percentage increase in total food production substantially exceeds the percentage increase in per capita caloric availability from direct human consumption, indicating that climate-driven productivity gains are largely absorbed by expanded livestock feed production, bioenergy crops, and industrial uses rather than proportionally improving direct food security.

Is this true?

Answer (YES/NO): YES